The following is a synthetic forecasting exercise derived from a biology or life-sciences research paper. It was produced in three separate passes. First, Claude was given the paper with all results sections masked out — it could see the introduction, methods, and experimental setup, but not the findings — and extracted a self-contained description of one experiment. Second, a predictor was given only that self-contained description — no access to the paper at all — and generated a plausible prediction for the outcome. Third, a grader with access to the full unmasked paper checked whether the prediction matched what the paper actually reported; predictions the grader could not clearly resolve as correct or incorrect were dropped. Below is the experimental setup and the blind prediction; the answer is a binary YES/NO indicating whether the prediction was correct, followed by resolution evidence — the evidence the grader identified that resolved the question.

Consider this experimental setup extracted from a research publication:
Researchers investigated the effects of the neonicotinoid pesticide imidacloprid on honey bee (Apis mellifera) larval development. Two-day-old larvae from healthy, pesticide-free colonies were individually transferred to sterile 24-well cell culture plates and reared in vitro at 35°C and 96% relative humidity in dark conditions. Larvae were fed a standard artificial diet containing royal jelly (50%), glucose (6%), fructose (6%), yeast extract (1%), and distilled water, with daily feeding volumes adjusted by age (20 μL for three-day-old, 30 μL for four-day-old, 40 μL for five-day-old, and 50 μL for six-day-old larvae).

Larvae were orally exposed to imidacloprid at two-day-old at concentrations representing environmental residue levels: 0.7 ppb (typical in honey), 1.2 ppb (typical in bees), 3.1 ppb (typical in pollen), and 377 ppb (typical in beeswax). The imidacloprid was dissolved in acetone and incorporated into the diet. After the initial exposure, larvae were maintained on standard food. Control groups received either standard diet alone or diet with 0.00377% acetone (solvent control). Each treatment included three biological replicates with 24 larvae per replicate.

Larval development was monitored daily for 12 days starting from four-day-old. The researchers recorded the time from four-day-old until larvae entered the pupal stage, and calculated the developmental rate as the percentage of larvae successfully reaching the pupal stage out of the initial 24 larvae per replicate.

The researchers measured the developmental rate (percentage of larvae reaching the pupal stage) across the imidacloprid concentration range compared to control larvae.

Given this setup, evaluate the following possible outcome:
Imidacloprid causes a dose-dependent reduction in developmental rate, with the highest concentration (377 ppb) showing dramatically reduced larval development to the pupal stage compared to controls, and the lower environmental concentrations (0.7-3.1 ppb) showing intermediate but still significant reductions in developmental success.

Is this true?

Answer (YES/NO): NO